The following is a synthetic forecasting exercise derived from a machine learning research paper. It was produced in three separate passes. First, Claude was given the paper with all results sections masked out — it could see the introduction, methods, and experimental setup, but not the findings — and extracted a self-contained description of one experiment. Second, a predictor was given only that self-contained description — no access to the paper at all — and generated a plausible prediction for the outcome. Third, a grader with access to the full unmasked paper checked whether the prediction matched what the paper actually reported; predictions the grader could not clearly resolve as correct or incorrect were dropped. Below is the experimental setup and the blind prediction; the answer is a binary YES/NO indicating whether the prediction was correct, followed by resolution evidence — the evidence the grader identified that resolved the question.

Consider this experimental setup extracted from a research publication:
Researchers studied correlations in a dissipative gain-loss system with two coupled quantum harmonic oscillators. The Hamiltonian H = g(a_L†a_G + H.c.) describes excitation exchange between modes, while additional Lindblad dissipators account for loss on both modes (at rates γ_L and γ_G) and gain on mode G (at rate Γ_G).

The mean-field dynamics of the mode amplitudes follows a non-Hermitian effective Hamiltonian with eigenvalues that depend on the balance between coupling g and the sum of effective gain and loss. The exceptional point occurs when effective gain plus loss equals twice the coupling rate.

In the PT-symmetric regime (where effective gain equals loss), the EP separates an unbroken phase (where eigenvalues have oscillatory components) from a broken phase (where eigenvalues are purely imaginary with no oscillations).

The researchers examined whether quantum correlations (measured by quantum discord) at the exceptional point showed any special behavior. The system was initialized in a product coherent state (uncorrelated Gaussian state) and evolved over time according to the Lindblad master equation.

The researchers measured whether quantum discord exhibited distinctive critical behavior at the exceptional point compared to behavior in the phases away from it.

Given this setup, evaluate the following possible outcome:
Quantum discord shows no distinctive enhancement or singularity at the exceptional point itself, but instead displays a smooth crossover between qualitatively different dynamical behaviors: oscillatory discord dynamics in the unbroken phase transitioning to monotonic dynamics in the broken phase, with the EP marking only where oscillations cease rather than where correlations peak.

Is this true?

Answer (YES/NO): NO